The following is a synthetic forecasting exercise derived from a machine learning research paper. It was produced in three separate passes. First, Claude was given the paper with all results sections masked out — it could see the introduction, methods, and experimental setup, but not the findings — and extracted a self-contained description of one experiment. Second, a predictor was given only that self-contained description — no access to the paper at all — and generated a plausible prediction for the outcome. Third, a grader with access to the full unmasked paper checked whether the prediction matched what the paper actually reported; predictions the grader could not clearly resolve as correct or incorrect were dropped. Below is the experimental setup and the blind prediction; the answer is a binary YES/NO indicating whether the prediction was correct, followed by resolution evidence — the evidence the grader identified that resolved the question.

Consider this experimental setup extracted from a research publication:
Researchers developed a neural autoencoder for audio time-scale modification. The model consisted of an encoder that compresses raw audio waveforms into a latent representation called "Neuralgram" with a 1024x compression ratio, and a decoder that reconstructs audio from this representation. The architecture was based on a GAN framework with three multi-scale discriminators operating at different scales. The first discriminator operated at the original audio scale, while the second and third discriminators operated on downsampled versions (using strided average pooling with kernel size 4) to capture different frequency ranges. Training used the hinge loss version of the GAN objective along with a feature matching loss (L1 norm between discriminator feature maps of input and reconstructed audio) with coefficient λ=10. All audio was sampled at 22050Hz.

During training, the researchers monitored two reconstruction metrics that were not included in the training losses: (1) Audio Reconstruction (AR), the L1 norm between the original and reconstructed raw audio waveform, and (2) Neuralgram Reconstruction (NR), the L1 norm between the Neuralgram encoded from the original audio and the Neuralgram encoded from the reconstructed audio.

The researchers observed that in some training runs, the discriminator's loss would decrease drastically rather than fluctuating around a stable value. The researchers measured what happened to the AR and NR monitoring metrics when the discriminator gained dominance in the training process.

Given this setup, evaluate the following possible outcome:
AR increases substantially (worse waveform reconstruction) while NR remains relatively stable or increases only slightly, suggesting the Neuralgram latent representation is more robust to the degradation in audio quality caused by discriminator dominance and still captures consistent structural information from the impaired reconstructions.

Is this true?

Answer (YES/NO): NO